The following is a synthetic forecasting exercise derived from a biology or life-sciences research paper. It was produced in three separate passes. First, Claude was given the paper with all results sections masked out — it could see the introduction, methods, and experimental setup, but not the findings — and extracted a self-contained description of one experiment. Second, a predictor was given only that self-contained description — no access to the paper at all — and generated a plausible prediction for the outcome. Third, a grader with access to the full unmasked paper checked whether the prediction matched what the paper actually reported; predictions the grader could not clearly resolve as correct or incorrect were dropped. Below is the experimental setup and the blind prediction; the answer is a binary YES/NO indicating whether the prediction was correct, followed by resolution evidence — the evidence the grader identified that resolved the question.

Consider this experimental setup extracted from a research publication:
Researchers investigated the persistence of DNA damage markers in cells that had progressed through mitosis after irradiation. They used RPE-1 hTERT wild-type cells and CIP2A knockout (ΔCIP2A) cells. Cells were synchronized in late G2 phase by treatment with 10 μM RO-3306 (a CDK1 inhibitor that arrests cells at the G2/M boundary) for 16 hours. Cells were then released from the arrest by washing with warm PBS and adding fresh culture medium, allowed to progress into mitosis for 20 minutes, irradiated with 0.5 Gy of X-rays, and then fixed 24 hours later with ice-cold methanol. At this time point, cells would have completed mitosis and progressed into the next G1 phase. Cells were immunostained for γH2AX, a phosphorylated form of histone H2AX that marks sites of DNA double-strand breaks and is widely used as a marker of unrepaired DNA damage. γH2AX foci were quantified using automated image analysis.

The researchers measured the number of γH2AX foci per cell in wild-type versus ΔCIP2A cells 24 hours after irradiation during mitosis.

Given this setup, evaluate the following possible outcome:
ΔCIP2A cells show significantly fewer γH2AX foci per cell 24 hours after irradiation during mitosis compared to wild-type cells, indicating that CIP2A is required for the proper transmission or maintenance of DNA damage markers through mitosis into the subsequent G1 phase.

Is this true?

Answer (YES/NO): NO